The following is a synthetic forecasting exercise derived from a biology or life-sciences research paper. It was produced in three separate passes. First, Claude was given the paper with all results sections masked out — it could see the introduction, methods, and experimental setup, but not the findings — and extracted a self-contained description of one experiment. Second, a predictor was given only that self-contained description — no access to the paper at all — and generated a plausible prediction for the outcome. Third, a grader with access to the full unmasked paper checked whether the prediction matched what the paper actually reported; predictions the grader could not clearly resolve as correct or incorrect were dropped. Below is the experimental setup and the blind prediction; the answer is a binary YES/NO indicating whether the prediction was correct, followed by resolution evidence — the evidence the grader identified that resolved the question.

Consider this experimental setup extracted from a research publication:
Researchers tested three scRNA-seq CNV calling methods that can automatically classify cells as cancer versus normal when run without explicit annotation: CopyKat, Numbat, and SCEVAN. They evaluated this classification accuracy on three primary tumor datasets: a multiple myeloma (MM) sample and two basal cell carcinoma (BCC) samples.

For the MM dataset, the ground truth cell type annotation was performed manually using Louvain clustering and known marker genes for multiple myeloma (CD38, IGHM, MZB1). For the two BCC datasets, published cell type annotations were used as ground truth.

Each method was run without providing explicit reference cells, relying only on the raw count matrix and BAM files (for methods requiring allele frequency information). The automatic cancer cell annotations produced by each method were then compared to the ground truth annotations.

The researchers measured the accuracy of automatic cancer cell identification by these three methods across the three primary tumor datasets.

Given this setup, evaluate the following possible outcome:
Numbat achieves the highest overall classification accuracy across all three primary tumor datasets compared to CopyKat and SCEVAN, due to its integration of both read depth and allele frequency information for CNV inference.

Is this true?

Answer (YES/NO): NO